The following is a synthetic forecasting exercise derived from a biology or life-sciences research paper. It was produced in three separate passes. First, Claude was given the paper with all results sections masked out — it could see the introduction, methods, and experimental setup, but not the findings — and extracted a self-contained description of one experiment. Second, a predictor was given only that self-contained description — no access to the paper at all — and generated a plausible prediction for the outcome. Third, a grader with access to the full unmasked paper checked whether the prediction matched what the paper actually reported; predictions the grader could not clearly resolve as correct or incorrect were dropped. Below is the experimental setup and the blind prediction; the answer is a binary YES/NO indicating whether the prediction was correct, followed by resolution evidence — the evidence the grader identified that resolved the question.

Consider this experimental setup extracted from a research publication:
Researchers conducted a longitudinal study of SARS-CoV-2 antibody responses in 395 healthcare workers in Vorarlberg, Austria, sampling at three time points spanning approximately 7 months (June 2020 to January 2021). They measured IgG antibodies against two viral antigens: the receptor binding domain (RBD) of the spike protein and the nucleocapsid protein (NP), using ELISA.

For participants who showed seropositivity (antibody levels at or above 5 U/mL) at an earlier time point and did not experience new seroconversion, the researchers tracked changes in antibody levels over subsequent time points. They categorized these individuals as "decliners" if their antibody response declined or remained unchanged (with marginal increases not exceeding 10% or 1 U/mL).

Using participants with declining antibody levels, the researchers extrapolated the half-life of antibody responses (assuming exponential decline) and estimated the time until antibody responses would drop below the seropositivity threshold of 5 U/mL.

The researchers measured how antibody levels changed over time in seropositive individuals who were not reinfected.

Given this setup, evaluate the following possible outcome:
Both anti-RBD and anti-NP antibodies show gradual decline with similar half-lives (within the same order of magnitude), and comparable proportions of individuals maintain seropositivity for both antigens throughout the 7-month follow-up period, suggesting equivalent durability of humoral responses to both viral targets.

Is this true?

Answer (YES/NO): YES